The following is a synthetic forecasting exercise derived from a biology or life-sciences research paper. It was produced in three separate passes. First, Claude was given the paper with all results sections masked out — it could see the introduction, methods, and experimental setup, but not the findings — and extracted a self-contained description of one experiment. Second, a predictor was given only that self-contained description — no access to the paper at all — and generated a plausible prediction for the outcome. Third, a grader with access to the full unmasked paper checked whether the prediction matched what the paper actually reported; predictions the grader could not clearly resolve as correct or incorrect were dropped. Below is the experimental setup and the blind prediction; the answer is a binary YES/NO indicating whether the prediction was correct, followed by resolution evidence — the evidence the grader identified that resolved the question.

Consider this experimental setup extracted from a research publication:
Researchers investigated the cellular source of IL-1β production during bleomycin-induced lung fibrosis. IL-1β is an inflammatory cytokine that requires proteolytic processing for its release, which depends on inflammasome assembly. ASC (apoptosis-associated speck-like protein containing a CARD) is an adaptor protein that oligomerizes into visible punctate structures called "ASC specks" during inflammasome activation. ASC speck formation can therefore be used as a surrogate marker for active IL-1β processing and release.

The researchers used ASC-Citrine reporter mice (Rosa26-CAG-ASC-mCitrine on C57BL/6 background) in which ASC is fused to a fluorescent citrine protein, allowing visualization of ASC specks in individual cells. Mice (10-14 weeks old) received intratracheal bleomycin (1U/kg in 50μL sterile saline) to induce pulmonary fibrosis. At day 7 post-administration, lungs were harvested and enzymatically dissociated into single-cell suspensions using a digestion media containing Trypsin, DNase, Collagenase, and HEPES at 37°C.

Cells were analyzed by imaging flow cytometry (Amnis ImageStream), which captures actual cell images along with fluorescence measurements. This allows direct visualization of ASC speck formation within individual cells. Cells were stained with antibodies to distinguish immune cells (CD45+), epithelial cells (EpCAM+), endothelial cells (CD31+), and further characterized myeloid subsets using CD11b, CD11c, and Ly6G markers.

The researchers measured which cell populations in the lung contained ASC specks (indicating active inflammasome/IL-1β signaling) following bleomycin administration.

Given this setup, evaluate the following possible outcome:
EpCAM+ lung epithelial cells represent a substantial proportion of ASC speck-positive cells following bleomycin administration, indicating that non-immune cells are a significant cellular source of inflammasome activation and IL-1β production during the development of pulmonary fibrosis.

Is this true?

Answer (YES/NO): NO